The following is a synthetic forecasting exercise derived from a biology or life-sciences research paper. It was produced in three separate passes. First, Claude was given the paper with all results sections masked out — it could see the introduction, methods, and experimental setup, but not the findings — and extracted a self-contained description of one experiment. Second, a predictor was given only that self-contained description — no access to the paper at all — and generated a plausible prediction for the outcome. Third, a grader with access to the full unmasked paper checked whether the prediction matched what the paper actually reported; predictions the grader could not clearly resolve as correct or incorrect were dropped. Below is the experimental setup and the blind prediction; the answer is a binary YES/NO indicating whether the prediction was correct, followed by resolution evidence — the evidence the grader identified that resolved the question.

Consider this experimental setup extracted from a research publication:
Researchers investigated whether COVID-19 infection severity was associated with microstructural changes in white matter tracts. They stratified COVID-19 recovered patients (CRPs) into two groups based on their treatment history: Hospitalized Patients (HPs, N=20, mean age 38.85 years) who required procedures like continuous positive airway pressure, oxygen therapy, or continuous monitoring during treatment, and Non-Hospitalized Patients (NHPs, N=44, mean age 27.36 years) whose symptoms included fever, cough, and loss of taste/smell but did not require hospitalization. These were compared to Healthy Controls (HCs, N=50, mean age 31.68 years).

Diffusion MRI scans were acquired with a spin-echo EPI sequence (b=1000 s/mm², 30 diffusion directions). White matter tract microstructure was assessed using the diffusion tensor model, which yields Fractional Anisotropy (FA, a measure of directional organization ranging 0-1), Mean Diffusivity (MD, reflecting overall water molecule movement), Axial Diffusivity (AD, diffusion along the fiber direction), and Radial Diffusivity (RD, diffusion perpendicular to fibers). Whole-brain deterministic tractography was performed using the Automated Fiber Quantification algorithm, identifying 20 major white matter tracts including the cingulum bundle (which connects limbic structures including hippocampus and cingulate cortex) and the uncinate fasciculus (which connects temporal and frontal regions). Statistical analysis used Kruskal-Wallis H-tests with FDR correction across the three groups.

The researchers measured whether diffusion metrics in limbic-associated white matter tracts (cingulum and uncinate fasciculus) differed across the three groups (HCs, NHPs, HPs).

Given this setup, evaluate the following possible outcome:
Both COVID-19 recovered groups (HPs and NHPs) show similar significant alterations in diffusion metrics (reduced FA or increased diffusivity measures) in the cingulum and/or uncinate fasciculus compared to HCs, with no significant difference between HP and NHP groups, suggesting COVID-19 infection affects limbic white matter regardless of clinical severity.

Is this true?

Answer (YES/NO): YES